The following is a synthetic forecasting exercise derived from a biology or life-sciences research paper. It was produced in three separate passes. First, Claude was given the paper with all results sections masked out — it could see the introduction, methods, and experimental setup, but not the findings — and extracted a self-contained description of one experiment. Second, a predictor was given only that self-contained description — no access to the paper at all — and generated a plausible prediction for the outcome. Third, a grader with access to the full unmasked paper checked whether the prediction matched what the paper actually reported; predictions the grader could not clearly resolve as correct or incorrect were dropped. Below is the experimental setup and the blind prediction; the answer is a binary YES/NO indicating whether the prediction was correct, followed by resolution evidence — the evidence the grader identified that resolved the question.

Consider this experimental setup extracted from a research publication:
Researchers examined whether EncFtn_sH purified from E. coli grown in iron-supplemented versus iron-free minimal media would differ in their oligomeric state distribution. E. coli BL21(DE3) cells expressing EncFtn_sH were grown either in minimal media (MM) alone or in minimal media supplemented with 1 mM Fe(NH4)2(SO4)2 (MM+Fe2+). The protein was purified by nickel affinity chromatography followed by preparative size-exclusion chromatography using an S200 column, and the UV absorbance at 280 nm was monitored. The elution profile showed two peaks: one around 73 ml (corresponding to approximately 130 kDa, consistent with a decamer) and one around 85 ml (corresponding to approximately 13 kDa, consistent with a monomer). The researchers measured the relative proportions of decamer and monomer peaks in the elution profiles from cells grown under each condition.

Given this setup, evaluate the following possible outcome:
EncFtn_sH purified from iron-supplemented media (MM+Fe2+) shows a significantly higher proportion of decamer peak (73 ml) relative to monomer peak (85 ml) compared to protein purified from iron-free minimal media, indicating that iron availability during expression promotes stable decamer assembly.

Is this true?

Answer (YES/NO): YES